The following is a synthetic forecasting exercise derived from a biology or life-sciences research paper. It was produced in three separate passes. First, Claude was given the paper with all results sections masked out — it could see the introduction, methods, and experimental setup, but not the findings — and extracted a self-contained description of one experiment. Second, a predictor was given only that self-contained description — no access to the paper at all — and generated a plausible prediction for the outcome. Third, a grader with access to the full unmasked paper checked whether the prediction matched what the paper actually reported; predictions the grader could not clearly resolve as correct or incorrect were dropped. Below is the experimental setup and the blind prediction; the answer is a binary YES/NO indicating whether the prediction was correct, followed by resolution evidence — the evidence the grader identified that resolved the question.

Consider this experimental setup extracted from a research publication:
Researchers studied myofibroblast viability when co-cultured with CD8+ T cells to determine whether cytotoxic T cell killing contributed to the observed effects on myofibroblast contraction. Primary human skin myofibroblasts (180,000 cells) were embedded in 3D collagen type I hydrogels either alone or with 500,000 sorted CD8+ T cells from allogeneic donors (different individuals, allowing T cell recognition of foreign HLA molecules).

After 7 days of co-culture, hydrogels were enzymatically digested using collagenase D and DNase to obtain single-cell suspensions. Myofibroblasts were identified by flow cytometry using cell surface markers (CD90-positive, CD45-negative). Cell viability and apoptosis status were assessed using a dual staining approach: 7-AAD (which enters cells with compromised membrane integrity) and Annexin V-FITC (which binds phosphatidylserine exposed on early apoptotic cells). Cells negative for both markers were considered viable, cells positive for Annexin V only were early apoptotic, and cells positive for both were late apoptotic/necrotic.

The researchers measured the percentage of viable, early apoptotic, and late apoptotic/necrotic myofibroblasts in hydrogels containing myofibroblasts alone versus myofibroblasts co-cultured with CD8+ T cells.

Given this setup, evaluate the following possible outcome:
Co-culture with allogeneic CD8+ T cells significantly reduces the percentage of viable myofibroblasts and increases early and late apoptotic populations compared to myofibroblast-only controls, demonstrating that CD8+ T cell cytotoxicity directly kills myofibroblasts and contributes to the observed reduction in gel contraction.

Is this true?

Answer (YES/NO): NO